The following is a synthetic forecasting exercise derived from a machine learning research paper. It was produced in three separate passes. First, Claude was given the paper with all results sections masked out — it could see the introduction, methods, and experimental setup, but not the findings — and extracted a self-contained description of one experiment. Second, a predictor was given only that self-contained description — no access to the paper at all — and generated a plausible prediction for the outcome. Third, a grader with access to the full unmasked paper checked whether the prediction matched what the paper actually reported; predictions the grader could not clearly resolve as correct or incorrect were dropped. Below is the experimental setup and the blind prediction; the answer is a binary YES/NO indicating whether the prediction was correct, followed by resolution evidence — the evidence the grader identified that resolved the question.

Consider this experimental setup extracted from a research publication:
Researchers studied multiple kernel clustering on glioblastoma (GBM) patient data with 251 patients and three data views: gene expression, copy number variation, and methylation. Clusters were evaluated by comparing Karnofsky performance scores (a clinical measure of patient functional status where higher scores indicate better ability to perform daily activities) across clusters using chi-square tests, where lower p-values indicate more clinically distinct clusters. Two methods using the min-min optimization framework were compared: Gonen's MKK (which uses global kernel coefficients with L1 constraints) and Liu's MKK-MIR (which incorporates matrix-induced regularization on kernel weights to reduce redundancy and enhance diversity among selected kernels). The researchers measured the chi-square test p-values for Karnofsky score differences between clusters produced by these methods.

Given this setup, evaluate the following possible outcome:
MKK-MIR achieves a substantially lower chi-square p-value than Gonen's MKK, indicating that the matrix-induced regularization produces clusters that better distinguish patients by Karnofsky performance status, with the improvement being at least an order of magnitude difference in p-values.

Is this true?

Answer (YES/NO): NO